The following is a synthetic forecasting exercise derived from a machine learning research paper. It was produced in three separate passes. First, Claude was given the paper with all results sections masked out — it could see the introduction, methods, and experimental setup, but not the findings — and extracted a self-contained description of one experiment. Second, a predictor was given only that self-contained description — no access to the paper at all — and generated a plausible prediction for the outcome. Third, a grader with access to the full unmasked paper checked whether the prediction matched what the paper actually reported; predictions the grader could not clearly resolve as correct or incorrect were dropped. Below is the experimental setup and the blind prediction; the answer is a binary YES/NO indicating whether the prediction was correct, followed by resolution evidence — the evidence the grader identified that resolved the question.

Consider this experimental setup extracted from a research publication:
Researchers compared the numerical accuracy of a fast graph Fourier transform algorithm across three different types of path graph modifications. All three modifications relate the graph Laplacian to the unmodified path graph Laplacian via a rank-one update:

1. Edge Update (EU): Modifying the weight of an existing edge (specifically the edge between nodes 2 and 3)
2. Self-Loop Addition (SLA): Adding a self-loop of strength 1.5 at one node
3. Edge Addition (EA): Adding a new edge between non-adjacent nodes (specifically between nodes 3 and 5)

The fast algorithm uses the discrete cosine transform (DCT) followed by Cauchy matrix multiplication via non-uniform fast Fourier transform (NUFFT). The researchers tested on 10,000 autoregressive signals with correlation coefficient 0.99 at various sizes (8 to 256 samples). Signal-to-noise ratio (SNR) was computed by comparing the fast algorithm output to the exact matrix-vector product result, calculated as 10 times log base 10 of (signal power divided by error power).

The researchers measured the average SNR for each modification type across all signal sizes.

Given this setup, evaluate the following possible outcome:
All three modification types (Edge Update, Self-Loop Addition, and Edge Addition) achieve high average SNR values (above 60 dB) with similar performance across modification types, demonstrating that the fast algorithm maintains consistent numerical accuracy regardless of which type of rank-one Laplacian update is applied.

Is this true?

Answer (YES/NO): NO